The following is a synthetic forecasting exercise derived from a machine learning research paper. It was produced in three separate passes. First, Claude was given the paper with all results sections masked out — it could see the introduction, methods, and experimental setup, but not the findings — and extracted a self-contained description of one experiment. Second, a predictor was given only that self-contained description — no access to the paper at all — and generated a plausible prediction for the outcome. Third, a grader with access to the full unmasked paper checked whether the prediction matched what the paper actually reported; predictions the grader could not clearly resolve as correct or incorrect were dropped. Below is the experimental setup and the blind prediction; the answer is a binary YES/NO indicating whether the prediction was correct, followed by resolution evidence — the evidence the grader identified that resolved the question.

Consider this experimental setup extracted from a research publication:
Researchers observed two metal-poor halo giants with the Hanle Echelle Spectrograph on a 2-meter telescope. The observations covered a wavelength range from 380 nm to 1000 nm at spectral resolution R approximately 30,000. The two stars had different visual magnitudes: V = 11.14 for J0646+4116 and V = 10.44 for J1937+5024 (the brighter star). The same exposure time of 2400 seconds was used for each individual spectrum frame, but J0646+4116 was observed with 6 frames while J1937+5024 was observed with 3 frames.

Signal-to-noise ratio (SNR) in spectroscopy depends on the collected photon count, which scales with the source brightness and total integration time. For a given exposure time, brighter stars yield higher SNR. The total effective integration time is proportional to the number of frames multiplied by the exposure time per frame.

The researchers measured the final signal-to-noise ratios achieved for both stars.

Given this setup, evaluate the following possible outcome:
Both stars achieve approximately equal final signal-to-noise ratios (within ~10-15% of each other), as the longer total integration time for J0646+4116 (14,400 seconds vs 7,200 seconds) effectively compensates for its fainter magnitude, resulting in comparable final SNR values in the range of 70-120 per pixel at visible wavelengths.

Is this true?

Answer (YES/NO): NO